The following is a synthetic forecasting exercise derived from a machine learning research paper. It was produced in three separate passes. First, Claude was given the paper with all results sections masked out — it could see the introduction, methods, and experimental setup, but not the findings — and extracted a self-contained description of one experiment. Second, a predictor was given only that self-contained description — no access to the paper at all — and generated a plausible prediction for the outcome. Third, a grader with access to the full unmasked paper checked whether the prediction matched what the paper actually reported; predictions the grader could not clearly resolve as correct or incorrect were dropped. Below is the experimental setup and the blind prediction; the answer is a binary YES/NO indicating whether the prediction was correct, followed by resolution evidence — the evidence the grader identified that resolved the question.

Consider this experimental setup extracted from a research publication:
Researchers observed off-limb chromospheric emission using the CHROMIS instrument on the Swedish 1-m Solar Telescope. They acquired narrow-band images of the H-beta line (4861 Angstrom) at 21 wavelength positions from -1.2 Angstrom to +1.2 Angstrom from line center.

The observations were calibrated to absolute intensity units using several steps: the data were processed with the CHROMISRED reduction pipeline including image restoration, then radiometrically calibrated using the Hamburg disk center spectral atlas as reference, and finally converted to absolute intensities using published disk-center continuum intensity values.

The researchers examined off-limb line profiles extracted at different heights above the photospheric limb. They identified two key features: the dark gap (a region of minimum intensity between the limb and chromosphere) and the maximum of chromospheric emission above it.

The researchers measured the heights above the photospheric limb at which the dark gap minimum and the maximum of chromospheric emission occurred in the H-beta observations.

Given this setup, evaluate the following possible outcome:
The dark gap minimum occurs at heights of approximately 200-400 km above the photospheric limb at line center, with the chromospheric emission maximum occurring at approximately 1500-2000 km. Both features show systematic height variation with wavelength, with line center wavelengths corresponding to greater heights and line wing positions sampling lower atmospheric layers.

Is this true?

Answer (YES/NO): NO